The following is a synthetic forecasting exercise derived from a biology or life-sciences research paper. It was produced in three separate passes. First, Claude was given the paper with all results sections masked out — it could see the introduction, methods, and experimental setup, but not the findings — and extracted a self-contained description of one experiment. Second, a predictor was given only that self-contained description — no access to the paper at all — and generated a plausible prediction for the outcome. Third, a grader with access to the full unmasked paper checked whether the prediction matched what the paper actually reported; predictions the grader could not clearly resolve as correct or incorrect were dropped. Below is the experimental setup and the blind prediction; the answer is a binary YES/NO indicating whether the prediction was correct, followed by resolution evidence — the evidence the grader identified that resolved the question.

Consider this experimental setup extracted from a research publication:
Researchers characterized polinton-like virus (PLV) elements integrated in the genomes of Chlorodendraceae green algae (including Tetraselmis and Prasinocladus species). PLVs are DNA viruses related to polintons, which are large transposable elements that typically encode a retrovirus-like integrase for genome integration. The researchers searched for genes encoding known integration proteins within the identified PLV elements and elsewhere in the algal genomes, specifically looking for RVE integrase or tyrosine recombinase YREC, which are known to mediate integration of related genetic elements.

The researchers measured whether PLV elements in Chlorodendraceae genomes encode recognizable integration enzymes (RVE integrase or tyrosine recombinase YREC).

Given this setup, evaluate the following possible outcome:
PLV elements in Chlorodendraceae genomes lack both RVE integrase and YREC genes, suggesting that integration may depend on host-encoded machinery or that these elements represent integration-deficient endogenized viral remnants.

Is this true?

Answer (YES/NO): YES